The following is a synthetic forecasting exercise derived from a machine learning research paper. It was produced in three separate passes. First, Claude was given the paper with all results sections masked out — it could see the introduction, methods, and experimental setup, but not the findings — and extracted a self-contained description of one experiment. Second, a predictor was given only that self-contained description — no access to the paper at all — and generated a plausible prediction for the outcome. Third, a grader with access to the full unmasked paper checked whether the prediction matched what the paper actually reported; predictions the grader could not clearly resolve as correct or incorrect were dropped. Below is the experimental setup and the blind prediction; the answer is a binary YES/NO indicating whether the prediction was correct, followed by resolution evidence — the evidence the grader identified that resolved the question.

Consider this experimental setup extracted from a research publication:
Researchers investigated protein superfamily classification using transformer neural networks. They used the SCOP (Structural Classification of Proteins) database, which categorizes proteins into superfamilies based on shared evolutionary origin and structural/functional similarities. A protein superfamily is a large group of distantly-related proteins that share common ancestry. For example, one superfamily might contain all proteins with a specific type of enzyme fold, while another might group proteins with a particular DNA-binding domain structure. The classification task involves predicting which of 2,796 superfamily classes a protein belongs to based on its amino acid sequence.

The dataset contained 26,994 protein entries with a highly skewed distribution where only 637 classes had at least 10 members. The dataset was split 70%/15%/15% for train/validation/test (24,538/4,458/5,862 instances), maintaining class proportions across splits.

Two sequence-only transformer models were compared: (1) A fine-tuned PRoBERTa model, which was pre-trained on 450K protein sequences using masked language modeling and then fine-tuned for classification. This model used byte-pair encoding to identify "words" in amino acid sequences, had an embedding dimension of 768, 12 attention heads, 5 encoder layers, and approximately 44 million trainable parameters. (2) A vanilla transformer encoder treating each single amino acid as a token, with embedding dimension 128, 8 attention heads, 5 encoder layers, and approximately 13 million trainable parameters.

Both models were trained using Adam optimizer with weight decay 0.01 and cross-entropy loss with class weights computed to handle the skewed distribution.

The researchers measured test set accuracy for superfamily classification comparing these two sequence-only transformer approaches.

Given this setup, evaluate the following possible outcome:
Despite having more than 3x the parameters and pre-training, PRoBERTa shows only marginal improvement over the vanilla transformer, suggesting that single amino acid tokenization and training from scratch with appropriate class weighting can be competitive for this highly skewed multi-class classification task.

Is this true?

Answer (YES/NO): NO